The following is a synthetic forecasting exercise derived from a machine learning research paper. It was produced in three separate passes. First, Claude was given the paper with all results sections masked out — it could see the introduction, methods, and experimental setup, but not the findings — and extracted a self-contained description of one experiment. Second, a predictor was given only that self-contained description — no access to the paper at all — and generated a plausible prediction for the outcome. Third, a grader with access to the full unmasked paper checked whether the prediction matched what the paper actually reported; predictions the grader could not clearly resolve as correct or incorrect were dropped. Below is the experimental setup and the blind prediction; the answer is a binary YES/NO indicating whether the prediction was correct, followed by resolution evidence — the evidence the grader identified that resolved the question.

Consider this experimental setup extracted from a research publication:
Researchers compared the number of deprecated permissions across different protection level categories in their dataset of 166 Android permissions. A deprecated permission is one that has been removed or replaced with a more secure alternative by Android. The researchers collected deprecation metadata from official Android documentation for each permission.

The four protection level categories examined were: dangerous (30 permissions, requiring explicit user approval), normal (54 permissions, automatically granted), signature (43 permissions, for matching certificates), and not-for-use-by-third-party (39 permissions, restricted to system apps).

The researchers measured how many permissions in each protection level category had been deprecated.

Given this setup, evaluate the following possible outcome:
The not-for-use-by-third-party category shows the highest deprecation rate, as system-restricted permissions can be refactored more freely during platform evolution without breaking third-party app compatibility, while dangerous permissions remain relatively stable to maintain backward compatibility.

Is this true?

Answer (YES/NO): NO